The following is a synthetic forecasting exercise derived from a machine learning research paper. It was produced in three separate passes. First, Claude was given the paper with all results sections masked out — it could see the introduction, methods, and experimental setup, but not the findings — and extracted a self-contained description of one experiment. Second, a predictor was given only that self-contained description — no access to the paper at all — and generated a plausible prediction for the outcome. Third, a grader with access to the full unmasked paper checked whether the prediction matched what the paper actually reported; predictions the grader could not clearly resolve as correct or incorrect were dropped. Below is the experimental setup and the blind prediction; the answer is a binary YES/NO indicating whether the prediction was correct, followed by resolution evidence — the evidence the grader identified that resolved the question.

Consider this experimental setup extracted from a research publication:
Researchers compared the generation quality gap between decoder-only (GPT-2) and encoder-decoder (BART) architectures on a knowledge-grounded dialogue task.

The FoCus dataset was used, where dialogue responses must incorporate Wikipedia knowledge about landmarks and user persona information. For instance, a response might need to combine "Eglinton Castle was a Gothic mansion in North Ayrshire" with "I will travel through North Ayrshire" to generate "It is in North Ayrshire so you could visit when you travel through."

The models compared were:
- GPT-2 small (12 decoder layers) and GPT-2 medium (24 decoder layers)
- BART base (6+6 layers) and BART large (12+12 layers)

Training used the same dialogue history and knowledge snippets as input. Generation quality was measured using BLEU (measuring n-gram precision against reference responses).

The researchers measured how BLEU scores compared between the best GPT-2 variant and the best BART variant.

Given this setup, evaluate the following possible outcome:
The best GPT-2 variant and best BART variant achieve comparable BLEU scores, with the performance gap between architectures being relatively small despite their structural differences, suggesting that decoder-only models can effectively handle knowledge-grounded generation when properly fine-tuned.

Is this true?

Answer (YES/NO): YES